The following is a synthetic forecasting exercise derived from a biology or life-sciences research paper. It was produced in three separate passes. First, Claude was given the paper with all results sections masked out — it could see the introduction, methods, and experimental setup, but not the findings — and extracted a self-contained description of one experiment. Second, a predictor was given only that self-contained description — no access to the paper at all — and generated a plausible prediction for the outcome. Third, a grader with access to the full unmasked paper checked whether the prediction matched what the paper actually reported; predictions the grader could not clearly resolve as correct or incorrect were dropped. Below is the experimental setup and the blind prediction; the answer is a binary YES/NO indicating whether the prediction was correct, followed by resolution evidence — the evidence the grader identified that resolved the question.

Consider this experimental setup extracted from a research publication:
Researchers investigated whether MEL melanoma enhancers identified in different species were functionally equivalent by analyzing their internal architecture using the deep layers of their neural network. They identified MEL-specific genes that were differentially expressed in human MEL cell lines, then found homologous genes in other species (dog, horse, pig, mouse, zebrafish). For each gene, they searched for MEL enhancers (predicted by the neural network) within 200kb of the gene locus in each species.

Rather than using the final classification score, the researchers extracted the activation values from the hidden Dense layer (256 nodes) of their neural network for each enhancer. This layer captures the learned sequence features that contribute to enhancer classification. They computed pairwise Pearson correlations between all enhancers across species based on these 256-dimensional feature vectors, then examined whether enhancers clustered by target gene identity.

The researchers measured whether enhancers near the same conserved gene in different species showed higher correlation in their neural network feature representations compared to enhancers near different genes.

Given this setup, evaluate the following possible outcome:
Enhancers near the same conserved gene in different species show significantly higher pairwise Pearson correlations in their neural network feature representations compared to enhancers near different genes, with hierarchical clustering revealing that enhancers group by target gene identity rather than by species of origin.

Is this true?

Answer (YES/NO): NO